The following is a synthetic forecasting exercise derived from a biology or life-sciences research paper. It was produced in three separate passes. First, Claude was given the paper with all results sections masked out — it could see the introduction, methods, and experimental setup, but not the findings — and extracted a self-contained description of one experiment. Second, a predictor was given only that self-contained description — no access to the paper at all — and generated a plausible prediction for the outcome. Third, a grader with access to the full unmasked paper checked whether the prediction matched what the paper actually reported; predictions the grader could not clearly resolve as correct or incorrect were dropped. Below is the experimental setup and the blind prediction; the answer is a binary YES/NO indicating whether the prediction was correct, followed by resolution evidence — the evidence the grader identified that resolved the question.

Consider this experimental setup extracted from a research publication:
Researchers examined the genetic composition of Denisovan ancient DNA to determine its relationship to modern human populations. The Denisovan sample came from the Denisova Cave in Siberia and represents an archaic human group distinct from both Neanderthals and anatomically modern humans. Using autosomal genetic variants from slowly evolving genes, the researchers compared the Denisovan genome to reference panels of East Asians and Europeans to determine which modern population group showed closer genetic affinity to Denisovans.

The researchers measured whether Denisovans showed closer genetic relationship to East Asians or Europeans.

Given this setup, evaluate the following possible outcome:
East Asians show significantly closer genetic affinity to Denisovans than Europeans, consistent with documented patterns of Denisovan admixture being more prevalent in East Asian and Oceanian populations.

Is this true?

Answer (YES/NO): NO